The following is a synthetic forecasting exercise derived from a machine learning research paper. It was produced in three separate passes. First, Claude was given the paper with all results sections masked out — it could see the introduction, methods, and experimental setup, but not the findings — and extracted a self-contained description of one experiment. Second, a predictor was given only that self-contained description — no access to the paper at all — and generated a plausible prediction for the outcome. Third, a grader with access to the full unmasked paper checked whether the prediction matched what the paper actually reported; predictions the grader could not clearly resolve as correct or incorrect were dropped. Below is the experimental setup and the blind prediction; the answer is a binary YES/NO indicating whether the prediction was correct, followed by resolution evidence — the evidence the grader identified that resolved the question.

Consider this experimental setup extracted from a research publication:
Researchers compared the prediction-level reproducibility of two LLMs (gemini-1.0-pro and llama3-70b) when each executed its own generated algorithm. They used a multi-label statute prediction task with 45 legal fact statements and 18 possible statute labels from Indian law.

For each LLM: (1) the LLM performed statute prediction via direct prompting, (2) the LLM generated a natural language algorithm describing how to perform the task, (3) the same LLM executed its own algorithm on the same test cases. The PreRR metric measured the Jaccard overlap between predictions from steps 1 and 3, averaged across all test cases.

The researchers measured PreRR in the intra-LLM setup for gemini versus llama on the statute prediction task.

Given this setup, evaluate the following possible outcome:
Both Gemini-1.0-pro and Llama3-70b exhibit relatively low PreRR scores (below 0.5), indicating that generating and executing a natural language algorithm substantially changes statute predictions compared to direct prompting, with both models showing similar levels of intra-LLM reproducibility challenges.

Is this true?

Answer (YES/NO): NO